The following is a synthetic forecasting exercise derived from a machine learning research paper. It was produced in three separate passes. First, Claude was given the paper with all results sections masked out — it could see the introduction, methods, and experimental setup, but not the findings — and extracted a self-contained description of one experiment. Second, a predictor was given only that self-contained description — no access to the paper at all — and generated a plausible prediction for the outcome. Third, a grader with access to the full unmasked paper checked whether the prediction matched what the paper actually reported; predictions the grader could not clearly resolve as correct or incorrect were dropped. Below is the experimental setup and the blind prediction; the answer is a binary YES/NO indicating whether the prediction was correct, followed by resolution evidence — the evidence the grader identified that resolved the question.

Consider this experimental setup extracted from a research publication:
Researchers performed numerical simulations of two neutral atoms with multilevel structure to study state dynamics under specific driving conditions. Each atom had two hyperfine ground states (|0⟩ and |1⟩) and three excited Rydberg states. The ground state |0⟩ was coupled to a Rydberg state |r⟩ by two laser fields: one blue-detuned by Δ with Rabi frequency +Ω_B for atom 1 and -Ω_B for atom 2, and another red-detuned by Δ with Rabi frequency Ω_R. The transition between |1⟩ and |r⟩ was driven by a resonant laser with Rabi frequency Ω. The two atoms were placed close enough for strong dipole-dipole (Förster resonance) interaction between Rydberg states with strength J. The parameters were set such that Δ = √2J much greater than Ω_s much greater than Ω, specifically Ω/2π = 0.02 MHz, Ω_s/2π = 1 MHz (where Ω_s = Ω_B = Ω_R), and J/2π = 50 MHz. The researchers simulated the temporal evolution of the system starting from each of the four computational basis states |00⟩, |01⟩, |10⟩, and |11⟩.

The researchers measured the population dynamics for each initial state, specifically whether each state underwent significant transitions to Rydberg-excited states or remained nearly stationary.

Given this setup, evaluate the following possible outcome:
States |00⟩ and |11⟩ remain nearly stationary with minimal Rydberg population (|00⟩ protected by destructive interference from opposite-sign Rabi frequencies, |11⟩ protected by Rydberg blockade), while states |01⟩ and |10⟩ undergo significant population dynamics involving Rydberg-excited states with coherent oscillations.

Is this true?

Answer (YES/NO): NO